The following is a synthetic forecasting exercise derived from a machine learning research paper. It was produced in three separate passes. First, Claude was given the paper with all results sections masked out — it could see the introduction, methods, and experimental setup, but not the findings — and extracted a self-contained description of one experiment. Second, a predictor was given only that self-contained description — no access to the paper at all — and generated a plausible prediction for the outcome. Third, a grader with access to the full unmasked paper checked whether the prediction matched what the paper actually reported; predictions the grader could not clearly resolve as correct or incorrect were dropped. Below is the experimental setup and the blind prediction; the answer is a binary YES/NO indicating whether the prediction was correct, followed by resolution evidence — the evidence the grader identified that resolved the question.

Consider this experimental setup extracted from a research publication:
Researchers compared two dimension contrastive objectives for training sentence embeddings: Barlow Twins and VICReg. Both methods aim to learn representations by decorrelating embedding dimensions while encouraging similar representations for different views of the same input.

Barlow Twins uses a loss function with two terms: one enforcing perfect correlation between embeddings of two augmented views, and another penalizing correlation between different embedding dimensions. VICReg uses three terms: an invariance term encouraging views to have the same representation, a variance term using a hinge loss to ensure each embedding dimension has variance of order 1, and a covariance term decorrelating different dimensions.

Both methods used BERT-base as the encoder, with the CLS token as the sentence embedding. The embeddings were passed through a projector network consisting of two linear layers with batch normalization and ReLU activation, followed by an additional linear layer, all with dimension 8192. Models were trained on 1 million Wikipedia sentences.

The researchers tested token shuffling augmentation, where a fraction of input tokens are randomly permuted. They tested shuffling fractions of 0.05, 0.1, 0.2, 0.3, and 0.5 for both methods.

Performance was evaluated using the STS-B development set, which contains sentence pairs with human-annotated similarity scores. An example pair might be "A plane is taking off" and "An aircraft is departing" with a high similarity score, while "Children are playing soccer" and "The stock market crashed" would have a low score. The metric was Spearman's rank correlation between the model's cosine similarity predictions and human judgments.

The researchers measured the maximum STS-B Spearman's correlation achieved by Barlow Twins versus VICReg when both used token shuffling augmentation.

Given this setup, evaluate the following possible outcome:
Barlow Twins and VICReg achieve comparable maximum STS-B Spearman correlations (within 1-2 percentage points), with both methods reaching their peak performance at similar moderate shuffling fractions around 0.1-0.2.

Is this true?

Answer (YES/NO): NO